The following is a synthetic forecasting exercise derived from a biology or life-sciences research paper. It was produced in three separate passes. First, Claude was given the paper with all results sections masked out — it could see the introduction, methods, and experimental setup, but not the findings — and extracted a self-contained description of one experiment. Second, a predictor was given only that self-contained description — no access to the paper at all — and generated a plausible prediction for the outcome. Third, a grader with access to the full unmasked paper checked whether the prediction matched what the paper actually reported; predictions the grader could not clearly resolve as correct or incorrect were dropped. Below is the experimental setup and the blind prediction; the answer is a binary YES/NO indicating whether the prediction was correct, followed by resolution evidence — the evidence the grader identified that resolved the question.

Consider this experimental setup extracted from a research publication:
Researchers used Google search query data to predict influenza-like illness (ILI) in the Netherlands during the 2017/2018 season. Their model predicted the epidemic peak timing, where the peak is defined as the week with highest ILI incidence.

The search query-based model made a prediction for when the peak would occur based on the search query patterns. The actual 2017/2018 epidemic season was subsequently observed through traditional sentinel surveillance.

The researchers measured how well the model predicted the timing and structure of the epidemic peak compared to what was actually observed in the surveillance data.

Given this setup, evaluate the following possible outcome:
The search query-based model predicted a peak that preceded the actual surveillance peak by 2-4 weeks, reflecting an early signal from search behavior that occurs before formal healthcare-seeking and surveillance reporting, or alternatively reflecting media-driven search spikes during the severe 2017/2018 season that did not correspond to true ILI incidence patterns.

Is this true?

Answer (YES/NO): YES